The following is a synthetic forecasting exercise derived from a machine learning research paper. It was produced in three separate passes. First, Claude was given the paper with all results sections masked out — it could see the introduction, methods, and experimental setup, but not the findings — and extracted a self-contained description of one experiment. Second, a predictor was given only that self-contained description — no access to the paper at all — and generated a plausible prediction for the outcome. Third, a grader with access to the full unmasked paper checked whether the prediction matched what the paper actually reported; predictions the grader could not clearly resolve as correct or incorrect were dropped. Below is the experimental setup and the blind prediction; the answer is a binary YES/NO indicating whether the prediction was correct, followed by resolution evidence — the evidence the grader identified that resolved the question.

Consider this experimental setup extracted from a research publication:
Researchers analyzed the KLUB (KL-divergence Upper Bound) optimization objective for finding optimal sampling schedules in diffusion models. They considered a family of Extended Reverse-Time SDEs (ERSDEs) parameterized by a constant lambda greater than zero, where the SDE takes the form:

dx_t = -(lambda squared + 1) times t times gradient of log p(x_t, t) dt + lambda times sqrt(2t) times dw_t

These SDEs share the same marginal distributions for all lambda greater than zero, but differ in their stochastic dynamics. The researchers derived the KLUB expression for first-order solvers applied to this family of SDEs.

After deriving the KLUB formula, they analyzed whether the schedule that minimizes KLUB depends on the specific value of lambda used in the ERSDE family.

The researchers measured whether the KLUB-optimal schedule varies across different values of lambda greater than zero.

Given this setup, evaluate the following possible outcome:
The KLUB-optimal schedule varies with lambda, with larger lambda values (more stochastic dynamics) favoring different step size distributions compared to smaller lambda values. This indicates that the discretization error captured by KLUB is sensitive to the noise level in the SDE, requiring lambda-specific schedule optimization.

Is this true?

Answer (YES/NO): NO